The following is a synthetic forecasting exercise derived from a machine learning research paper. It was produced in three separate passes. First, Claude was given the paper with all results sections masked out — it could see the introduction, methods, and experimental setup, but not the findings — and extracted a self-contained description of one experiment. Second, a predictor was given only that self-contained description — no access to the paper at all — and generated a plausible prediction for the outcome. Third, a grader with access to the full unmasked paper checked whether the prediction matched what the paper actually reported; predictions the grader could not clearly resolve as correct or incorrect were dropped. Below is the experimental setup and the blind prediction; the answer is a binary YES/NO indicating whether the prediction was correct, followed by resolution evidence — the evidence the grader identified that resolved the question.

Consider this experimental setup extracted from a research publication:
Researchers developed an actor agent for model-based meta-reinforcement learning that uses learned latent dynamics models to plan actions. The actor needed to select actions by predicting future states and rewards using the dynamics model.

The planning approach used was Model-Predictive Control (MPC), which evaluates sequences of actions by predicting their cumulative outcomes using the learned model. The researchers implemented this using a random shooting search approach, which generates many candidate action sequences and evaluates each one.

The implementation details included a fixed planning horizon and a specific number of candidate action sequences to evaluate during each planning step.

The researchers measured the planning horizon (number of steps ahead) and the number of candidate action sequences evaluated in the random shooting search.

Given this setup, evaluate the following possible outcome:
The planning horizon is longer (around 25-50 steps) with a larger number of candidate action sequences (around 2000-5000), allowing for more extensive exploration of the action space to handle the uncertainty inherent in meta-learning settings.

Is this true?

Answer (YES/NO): NO